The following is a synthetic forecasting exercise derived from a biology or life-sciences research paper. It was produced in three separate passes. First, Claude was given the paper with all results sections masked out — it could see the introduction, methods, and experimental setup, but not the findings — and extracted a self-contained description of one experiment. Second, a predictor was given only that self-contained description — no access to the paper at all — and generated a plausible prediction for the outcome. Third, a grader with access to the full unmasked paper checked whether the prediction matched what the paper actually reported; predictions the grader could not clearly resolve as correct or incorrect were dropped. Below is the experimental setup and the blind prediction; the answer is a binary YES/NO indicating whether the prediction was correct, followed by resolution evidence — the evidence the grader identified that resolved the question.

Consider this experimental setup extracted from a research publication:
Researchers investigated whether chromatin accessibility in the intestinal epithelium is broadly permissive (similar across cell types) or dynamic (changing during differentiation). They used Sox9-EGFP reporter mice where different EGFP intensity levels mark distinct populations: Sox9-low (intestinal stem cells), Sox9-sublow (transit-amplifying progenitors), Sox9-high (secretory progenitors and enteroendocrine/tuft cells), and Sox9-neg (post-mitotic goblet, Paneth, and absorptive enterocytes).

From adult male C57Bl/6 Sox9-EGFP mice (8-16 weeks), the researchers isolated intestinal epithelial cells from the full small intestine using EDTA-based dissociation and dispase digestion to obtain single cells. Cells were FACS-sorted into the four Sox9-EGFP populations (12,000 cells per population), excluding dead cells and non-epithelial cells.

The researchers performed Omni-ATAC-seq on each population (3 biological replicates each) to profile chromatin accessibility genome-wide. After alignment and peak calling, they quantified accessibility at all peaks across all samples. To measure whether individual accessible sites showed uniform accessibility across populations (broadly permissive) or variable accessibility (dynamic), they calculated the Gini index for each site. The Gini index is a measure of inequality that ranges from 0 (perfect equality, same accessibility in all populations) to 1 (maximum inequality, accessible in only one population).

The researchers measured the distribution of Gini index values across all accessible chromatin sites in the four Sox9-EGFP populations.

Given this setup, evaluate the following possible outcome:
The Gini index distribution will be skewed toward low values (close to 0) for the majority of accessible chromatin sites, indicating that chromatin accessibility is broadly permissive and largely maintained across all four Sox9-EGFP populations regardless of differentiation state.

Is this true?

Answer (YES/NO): NO